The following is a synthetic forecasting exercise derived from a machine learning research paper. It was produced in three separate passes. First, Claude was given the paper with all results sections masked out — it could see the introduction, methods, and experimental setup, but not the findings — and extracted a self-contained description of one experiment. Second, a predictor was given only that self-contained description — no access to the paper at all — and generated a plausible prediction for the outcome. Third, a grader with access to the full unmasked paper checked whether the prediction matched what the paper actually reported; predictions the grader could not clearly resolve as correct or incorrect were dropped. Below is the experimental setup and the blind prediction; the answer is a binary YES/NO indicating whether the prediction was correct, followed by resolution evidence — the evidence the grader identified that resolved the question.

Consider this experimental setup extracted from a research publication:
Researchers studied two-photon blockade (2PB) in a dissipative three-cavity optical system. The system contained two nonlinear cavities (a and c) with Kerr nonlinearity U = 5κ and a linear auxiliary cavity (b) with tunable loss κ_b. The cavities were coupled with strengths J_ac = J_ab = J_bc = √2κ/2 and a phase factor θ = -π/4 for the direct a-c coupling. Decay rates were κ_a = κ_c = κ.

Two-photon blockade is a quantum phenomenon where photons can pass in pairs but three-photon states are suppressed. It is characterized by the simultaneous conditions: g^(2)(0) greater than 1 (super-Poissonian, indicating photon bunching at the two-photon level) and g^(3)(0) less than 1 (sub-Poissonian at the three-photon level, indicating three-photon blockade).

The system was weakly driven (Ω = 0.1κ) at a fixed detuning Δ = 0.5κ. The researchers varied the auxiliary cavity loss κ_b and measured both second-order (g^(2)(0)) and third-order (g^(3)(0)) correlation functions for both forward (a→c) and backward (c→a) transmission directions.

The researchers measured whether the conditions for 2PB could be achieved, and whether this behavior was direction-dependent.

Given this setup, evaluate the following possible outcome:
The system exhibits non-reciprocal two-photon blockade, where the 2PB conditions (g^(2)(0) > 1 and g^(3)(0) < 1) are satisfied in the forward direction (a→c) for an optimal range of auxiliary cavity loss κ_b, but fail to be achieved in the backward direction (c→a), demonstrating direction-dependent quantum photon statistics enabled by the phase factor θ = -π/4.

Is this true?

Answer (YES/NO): NO